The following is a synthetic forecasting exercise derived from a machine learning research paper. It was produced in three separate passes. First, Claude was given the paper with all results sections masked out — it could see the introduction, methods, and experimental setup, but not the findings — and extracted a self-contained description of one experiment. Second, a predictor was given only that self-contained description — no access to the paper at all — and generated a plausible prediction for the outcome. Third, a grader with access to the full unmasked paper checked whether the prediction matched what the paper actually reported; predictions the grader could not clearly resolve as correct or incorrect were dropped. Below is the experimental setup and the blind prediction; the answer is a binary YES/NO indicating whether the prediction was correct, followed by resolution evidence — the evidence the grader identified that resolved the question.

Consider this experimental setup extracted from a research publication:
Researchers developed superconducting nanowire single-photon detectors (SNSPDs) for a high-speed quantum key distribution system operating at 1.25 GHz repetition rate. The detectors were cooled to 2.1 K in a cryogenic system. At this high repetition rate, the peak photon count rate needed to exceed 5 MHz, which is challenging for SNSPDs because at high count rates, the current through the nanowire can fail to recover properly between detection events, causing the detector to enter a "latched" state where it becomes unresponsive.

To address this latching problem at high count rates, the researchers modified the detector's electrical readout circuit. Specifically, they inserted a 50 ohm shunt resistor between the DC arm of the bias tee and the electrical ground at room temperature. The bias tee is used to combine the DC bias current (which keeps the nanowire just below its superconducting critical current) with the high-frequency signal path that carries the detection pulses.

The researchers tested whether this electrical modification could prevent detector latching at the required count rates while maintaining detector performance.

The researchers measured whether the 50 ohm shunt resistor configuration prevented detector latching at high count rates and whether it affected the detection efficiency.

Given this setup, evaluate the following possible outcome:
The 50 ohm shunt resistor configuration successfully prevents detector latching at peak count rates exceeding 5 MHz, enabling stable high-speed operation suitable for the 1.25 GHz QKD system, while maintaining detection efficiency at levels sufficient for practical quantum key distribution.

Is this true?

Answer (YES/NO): YES